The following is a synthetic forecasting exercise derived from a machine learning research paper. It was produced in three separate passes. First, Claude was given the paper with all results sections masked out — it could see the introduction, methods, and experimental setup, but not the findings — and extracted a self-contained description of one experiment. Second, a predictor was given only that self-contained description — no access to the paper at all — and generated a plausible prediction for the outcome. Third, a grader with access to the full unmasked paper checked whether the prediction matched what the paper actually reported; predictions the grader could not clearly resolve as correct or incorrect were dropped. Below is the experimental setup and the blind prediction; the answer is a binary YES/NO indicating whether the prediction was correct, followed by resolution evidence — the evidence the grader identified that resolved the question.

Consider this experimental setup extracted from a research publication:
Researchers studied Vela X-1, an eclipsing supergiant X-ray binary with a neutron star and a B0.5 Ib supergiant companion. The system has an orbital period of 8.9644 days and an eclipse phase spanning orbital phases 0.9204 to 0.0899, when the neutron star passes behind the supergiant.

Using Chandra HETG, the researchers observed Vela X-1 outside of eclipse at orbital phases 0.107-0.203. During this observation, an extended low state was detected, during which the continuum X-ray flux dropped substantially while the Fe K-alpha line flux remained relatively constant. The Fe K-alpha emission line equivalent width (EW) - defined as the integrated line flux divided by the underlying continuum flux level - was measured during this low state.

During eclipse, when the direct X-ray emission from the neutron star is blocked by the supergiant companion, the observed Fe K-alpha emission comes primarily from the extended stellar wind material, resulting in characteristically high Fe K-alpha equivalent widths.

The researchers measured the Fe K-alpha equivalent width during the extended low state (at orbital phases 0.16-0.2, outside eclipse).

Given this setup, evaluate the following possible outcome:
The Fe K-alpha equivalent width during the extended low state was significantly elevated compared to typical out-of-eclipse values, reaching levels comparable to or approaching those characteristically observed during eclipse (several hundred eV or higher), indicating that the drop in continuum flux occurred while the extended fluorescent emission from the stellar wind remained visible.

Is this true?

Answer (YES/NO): YES